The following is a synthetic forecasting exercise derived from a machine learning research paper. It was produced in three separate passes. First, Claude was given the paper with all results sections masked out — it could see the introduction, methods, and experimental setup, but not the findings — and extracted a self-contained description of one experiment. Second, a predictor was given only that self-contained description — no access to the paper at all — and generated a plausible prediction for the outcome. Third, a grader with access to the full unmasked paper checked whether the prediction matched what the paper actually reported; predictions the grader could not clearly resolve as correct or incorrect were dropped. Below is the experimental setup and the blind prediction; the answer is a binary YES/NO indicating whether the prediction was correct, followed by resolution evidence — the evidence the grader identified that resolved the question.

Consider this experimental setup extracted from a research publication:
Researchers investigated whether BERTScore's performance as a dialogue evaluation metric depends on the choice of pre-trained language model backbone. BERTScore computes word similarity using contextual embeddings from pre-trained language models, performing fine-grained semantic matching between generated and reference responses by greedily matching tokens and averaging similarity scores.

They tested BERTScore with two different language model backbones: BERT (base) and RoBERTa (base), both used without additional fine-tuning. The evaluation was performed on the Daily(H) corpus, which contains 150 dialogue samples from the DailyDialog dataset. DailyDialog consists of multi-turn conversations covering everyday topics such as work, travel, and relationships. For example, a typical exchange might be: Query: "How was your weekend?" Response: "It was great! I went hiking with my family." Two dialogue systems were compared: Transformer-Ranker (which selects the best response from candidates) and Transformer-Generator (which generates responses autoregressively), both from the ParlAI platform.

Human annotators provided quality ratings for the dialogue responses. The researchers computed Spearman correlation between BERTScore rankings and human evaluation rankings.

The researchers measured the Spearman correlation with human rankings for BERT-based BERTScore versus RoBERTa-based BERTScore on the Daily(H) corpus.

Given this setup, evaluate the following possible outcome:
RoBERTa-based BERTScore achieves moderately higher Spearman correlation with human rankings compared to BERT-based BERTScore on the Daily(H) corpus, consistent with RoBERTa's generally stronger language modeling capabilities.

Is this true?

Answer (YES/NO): NO